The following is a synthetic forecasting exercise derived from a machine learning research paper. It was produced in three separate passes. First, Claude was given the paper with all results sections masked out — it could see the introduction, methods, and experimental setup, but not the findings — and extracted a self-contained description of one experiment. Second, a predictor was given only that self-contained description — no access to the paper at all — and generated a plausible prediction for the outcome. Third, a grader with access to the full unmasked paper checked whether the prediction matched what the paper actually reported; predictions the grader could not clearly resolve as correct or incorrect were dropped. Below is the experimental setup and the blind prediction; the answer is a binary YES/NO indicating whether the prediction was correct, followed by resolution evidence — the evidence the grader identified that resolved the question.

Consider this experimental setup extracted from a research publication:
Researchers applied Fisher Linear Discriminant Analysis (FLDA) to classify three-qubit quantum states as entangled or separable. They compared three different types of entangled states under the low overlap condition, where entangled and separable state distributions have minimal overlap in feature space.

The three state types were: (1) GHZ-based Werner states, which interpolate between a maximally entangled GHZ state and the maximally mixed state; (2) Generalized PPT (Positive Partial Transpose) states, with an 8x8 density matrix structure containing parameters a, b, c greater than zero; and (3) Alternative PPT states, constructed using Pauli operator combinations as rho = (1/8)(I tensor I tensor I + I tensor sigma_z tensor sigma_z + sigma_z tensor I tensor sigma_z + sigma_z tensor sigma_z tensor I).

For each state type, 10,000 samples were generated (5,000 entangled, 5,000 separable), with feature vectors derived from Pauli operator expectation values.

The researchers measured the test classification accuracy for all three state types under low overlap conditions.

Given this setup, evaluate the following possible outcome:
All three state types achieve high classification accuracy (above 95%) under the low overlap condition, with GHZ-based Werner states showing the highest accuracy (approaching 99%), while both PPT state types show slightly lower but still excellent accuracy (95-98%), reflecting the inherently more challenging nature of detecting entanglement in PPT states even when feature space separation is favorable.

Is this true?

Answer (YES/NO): NO